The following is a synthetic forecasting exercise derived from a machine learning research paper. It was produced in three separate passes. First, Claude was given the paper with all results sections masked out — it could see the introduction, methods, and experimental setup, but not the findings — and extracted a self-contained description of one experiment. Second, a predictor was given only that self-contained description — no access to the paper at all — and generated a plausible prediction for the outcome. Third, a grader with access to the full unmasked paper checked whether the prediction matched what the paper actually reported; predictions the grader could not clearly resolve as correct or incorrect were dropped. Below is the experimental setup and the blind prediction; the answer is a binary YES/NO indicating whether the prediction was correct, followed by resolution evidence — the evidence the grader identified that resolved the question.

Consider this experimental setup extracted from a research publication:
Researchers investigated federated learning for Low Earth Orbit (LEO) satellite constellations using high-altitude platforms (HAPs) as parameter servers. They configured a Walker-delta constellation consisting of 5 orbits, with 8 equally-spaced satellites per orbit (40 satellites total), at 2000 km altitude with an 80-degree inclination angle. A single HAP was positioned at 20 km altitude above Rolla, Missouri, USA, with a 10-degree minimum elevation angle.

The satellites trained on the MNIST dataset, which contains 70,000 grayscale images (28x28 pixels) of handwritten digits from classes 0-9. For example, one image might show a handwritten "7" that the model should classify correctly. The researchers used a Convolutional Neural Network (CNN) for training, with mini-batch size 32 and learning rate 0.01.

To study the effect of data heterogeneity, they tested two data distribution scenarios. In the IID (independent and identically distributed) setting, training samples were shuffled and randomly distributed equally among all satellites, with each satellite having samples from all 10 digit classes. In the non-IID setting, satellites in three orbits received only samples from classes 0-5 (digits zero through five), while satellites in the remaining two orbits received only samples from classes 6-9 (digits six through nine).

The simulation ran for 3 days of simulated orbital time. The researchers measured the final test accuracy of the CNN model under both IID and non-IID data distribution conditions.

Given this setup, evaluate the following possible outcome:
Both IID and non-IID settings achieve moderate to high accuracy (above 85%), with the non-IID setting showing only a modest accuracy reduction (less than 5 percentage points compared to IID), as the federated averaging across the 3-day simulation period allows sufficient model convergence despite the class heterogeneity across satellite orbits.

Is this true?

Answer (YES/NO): YES